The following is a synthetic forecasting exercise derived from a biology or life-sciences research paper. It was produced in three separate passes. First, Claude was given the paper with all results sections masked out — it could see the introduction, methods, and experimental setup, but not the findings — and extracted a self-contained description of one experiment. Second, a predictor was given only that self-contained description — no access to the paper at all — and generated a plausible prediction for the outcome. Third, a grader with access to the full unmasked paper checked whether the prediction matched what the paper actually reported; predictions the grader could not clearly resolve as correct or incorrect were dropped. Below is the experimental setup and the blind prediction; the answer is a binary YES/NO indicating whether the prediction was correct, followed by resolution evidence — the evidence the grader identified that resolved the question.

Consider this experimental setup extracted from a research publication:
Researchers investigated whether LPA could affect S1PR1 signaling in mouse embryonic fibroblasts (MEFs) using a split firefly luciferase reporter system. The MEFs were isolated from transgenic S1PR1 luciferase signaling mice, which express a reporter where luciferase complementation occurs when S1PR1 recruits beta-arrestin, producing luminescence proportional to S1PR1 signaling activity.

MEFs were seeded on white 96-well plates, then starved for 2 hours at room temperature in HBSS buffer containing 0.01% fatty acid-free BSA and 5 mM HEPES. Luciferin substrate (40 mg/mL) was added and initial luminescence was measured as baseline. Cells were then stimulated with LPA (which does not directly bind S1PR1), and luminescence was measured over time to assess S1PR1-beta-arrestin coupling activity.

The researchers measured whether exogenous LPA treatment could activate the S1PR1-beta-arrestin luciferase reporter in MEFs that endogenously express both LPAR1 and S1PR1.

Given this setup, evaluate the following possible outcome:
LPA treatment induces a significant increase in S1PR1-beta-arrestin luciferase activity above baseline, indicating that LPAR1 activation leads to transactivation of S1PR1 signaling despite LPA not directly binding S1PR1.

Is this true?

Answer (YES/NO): YES